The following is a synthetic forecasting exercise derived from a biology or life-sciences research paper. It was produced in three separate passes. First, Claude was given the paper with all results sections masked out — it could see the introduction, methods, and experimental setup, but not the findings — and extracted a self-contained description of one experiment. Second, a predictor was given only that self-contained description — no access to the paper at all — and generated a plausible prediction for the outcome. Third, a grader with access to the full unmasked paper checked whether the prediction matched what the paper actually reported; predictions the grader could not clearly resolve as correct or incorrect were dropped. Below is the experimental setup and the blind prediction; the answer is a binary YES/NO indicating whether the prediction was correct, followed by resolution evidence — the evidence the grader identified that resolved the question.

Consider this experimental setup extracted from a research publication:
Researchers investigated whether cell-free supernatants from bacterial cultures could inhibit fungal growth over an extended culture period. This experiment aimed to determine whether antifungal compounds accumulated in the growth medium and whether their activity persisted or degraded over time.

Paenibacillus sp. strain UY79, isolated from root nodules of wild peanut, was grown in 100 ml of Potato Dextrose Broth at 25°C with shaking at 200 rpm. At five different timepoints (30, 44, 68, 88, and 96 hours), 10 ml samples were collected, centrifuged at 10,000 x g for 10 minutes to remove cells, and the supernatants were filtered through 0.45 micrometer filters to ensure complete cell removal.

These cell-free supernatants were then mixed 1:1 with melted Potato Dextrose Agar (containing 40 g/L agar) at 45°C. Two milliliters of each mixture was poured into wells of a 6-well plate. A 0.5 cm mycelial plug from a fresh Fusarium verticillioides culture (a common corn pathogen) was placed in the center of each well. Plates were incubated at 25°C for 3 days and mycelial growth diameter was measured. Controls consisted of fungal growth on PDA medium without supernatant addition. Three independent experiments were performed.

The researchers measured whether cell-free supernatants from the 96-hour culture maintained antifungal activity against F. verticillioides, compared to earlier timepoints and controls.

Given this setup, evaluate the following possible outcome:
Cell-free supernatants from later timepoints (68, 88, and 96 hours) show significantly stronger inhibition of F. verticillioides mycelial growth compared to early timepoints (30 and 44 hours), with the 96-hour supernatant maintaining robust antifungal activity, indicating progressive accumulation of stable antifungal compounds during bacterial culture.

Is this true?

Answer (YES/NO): NO